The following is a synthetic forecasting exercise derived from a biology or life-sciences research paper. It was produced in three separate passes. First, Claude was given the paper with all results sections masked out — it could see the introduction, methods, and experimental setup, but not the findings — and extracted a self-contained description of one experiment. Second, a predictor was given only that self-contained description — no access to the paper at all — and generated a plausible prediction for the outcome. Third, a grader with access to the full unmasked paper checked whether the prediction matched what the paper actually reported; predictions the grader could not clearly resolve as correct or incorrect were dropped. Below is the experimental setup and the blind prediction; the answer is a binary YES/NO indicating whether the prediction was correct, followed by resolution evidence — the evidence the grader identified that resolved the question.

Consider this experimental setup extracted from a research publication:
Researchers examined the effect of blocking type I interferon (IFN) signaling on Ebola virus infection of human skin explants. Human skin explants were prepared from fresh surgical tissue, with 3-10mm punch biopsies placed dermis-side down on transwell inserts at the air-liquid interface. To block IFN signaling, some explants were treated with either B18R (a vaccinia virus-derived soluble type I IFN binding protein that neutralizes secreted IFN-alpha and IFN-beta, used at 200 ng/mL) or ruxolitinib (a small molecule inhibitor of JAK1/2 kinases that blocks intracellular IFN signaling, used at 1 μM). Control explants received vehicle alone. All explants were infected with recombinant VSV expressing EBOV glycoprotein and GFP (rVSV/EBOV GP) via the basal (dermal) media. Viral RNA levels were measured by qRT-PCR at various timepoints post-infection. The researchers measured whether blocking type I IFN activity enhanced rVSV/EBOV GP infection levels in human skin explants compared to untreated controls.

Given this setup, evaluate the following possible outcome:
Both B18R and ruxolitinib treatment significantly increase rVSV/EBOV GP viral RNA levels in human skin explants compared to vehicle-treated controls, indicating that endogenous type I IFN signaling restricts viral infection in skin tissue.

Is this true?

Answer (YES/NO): YES